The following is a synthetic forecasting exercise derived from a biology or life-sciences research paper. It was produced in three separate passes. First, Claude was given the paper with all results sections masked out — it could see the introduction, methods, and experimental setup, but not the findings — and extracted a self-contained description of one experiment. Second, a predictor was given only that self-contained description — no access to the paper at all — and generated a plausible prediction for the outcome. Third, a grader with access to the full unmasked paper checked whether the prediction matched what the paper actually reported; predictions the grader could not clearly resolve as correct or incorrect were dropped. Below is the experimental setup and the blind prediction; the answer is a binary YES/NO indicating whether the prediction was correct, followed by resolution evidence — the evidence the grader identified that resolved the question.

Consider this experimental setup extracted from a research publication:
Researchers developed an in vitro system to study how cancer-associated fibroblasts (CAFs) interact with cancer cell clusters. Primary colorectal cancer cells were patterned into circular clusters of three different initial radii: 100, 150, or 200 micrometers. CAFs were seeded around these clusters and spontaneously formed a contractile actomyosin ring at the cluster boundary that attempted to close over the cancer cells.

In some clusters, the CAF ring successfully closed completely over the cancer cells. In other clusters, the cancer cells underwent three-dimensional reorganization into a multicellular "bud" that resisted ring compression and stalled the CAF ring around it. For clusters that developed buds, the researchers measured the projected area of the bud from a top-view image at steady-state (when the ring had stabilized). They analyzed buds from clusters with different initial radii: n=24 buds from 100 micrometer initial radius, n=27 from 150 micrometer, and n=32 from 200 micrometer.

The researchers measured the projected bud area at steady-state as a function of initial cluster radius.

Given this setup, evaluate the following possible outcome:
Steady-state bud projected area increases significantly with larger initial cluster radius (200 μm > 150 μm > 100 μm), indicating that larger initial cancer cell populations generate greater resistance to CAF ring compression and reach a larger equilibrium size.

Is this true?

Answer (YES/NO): YES